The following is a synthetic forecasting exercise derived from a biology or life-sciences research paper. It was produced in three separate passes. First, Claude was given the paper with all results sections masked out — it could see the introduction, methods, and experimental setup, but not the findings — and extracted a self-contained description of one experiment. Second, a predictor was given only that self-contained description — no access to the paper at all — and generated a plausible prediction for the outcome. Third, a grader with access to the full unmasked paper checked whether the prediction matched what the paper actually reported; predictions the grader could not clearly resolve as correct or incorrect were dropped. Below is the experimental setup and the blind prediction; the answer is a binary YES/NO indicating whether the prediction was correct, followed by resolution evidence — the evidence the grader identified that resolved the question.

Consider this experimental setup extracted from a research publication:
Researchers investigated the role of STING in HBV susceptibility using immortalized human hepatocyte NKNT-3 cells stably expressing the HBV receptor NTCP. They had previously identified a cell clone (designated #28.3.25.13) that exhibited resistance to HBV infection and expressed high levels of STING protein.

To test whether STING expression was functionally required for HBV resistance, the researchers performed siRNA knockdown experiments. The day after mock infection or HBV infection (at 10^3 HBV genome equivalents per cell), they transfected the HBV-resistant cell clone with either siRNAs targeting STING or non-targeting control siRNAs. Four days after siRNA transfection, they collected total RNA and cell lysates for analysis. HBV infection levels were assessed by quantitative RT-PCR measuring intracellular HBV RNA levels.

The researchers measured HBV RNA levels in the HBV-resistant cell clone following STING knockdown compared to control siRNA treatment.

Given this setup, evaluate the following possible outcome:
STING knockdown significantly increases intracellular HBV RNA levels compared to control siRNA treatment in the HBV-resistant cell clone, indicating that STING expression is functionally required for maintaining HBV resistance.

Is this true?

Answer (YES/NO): YES